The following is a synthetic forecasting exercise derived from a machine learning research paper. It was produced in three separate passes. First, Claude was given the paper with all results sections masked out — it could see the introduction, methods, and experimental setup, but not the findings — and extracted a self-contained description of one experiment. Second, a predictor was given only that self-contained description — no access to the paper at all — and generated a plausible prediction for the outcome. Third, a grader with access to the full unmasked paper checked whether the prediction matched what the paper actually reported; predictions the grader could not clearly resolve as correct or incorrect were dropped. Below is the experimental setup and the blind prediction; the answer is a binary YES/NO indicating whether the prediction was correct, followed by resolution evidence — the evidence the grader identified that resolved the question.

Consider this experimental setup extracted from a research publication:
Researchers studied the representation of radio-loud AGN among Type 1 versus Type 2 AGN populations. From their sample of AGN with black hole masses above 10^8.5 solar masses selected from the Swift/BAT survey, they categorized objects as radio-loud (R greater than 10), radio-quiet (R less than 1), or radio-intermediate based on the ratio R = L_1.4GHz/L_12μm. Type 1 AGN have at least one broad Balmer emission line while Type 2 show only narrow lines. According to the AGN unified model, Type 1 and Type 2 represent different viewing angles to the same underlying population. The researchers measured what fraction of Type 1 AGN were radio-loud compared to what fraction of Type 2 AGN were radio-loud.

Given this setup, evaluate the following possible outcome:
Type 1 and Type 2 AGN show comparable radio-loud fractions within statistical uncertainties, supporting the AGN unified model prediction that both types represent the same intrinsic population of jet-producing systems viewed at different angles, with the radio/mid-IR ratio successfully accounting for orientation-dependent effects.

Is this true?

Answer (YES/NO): YES